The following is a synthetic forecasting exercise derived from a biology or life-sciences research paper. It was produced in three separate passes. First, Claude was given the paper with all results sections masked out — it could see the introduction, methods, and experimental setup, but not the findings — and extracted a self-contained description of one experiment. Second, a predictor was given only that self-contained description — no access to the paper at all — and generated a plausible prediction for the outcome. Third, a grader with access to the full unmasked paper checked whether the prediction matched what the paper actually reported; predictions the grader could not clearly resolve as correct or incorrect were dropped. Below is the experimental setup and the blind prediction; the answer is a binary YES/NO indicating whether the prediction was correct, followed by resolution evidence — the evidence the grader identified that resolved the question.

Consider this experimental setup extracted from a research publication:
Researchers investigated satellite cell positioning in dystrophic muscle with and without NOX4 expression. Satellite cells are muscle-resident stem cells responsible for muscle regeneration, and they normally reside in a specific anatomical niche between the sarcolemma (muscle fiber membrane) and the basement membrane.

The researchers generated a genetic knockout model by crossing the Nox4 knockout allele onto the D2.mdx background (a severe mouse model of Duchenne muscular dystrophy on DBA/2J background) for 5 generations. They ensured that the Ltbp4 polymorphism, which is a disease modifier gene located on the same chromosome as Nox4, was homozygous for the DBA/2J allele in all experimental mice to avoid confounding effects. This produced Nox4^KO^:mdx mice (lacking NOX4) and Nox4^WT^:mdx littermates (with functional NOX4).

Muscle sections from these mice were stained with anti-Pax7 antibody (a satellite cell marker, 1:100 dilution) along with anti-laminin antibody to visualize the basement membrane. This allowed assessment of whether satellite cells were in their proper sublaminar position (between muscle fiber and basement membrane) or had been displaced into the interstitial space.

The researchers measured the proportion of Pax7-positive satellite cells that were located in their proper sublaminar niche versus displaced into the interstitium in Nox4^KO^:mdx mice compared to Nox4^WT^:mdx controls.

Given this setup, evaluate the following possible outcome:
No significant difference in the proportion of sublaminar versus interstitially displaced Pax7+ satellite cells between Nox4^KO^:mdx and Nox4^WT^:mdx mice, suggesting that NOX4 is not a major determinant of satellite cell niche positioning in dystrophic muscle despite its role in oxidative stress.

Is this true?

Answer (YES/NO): NO